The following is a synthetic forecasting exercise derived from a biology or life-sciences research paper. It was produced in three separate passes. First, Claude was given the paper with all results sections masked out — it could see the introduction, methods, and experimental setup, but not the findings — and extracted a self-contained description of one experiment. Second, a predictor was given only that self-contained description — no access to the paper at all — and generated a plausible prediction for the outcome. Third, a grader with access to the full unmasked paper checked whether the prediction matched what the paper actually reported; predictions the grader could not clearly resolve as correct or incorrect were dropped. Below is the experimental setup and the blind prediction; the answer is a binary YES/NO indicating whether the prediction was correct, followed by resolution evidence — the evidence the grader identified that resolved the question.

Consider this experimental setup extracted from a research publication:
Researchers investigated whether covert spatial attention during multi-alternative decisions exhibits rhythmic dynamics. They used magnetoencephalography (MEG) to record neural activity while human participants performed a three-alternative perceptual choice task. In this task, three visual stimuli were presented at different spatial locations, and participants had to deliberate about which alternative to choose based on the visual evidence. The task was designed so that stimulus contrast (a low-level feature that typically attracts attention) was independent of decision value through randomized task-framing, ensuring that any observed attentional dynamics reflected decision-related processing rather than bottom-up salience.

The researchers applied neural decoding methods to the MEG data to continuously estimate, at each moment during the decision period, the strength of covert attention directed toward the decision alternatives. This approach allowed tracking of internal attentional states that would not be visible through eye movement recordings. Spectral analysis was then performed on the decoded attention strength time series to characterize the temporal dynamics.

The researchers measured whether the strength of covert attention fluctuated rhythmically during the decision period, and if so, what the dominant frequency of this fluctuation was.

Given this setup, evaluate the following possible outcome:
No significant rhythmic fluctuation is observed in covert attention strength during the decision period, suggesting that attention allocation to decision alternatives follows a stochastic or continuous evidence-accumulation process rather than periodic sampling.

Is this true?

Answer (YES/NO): NO